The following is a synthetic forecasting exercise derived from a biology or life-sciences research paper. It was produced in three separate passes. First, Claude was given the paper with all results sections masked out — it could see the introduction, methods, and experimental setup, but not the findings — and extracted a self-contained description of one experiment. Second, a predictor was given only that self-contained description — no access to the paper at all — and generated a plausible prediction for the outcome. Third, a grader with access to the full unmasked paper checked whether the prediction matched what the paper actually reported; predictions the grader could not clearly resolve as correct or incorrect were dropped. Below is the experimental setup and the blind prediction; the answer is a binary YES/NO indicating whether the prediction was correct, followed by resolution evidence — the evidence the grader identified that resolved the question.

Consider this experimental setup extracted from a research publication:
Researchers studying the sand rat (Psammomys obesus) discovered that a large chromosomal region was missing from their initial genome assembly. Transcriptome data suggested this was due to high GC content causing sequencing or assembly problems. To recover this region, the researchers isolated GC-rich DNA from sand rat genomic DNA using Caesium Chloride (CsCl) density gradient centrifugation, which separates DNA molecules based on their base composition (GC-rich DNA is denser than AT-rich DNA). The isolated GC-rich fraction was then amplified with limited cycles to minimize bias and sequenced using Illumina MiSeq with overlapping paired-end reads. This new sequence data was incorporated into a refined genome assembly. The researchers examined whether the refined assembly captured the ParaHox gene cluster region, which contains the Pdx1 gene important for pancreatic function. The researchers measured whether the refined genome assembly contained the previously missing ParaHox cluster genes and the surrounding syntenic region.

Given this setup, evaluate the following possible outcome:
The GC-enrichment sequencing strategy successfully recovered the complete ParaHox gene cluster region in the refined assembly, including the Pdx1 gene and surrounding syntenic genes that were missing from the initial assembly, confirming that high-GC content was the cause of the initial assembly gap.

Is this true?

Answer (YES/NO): YES